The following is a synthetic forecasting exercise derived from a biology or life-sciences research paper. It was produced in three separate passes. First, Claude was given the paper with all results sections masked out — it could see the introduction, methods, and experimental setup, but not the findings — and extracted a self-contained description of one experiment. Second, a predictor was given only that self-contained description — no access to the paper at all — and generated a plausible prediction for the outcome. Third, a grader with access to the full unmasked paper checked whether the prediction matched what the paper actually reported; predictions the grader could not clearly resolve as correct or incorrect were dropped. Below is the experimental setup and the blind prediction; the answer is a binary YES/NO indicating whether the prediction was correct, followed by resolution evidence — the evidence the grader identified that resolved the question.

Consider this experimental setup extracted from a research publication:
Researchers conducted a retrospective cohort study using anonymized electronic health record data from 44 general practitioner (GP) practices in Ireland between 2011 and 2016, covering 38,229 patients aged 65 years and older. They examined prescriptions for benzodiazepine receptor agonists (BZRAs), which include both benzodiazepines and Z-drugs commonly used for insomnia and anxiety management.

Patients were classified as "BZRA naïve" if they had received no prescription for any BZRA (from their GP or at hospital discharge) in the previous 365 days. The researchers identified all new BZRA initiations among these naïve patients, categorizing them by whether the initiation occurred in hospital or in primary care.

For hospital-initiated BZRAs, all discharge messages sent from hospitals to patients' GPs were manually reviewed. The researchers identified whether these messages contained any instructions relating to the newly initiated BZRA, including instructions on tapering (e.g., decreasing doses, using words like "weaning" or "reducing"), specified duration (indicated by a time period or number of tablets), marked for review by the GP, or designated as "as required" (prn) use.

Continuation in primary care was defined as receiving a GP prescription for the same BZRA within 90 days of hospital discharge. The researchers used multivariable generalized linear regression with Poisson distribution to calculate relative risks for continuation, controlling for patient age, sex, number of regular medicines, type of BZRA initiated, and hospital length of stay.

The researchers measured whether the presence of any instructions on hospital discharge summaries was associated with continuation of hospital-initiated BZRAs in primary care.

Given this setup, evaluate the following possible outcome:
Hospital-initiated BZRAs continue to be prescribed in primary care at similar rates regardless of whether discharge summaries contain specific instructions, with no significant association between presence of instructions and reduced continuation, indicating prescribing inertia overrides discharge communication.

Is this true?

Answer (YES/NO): YES